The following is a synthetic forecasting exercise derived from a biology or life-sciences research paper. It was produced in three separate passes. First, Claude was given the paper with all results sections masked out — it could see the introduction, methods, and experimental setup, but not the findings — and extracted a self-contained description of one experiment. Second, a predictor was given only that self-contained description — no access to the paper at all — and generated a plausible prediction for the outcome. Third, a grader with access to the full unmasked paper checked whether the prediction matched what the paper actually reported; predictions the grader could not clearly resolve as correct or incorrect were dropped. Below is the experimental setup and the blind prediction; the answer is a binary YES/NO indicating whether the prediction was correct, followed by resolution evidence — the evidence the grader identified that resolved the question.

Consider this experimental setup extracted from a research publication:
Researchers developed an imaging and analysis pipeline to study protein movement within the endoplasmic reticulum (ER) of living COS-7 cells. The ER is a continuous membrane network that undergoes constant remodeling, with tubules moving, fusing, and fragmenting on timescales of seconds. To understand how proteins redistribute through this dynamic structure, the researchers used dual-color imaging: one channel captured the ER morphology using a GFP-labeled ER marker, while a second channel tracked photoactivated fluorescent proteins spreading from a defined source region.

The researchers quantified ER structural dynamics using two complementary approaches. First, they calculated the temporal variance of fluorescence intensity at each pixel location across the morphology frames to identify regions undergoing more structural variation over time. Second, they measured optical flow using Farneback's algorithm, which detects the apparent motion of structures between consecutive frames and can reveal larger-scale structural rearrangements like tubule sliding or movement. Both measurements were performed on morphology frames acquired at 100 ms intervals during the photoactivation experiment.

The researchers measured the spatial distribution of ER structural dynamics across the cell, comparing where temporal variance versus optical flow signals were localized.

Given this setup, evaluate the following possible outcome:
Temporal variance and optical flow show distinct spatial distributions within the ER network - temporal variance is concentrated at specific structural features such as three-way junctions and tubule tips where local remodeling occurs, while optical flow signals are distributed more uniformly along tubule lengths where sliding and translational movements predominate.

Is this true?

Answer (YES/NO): NO